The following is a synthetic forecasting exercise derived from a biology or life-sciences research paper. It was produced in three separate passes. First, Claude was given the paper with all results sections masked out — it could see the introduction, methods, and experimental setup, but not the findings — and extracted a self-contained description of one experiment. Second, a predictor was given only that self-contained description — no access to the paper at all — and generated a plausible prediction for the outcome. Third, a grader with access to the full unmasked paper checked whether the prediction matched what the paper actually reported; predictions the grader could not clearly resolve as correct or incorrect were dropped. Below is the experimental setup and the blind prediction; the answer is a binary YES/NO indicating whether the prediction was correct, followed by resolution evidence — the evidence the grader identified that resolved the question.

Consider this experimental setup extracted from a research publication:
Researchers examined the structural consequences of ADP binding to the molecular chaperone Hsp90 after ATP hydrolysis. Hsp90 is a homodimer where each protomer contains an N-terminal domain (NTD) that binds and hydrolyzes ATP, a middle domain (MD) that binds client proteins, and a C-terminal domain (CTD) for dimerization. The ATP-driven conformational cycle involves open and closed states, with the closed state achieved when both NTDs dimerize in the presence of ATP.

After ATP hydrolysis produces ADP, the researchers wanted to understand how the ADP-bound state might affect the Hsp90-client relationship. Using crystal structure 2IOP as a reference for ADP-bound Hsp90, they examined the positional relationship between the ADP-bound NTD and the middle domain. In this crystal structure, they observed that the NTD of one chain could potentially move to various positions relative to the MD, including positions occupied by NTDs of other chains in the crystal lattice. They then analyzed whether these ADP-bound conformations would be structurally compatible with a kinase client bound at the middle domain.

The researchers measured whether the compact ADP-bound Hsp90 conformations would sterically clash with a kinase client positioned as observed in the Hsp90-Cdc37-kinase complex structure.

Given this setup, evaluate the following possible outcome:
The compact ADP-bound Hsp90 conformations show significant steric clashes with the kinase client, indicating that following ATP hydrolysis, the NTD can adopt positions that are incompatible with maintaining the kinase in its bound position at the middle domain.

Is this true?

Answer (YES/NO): YES